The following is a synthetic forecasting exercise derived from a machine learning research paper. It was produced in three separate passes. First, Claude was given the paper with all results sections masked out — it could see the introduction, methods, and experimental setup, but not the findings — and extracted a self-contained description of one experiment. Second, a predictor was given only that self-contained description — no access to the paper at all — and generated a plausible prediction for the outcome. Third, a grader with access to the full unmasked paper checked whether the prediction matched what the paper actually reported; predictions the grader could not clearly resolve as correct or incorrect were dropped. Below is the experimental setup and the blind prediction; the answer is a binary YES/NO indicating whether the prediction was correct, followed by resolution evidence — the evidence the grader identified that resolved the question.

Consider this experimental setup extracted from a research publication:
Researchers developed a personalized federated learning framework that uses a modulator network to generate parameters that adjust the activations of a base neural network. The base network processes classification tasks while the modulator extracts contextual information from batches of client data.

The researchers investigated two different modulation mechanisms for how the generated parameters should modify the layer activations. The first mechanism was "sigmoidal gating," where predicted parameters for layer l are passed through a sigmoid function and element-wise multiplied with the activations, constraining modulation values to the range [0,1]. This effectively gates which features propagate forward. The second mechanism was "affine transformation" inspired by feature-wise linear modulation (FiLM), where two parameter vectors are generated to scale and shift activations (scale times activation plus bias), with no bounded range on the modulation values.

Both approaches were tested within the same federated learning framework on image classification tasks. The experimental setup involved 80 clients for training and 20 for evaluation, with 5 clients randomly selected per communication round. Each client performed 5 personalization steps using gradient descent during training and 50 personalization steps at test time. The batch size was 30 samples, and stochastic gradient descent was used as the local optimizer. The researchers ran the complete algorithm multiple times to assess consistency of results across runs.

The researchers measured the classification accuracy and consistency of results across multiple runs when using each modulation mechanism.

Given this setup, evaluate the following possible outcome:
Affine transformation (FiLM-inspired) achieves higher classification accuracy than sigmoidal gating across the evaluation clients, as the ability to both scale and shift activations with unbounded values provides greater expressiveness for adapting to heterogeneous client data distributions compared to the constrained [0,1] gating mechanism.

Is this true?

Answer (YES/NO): NO